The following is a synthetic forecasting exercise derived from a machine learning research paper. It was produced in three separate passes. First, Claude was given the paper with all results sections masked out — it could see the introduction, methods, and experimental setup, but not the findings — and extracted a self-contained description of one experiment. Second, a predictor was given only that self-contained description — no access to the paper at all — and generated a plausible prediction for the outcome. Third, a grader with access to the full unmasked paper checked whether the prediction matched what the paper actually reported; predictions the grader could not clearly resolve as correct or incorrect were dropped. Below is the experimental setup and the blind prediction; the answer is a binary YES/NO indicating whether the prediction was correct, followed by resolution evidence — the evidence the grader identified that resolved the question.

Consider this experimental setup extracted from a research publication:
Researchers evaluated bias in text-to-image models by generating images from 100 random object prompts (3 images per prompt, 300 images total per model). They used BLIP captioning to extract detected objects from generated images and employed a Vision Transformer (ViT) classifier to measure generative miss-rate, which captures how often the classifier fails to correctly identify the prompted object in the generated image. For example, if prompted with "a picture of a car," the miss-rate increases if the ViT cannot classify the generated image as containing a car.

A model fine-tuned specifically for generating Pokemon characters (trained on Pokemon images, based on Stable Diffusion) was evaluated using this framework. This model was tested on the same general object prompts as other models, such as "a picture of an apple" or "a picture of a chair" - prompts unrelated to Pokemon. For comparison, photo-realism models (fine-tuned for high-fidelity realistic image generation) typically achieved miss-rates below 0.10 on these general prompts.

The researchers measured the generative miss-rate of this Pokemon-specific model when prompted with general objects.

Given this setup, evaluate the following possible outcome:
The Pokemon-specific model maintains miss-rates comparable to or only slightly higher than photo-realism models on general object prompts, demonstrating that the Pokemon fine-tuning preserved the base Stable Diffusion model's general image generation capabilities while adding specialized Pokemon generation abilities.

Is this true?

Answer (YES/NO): NO